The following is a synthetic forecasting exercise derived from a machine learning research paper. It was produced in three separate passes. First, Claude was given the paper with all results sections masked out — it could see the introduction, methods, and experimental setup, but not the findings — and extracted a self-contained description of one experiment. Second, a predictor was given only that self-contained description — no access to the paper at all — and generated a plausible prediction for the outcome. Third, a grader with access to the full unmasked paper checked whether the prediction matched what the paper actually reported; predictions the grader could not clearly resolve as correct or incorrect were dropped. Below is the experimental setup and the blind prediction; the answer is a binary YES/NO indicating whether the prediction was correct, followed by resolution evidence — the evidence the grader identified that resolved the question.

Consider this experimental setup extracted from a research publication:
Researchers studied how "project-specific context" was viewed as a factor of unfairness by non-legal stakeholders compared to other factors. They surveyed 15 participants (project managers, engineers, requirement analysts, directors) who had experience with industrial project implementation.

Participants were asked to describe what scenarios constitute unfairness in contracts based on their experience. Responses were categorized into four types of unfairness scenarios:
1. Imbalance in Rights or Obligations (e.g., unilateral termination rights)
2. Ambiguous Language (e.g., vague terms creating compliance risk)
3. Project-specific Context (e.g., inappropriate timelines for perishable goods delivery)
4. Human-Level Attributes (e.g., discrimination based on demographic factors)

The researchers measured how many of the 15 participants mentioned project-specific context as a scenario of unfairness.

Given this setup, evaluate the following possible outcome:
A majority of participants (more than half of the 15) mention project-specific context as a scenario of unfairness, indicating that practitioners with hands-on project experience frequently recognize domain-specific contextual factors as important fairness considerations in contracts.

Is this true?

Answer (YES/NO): NO